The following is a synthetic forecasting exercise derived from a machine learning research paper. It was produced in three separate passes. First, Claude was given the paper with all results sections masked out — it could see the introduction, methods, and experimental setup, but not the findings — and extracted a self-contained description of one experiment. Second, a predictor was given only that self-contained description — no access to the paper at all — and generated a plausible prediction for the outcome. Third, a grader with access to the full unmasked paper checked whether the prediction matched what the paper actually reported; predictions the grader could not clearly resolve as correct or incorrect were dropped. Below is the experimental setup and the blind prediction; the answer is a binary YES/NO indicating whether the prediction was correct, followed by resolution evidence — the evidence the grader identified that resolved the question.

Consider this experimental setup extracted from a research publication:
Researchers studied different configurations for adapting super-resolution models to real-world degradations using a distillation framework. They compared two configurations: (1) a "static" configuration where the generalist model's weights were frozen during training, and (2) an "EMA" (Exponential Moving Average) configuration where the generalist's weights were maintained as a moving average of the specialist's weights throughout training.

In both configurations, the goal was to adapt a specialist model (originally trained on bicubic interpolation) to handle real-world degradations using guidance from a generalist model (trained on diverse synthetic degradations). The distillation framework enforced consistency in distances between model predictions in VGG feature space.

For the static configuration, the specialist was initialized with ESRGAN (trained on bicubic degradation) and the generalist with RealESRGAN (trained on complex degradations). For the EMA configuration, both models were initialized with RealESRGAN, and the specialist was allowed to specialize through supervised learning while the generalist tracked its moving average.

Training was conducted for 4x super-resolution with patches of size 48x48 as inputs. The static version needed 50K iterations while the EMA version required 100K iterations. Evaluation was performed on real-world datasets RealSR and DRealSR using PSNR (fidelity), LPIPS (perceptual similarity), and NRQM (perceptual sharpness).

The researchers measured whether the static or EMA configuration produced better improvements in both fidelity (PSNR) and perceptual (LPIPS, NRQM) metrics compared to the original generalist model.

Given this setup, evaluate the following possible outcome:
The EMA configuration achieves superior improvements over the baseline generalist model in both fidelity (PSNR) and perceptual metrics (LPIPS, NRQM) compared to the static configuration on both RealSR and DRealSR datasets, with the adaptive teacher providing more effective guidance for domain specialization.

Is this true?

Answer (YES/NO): YES